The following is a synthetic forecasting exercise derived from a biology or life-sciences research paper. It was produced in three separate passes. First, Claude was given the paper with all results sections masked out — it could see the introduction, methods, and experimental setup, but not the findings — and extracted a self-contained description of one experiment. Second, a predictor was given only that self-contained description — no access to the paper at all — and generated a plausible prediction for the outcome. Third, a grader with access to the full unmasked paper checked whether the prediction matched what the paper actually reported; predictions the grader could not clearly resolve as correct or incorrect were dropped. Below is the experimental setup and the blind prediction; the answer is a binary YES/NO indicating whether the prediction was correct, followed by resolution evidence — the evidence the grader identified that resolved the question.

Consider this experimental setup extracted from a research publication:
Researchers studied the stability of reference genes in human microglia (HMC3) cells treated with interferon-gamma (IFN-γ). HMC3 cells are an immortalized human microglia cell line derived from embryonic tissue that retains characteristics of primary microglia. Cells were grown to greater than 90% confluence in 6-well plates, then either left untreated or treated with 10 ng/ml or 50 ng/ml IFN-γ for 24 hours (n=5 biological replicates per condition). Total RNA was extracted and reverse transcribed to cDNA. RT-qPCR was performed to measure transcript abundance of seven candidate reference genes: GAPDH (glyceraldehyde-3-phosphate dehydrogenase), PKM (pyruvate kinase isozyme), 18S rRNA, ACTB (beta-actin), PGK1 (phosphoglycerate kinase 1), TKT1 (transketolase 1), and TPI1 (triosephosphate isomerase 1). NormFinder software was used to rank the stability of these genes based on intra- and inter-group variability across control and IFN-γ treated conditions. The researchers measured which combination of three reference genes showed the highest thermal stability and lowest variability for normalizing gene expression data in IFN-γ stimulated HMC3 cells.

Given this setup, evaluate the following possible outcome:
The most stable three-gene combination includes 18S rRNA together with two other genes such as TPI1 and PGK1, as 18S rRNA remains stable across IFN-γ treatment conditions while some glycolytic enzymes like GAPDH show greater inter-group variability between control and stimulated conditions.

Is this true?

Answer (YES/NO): NO